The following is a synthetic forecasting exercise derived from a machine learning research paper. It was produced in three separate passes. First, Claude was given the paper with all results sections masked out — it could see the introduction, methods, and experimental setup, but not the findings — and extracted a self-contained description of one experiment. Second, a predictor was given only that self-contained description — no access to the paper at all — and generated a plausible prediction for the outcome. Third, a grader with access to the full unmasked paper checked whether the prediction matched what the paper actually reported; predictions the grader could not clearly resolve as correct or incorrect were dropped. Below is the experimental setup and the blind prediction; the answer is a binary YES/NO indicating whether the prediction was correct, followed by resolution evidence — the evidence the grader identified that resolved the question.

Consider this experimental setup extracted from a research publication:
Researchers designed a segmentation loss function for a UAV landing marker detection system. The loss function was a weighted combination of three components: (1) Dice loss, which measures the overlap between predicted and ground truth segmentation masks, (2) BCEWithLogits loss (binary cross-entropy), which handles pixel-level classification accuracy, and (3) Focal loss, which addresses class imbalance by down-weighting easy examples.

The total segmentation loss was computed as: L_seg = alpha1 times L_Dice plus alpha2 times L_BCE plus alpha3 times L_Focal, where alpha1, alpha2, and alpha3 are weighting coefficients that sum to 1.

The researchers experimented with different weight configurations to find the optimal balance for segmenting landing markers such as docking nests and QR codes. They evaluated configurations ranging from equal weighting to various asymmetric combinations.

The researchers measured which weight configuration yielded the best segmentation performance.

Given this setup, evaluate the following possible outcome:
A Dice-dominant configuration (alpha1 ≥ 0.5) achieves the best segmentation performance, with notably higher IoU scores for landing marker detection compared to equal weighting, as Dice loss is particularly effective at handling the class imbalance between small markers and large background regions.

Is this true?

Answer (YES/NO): YES